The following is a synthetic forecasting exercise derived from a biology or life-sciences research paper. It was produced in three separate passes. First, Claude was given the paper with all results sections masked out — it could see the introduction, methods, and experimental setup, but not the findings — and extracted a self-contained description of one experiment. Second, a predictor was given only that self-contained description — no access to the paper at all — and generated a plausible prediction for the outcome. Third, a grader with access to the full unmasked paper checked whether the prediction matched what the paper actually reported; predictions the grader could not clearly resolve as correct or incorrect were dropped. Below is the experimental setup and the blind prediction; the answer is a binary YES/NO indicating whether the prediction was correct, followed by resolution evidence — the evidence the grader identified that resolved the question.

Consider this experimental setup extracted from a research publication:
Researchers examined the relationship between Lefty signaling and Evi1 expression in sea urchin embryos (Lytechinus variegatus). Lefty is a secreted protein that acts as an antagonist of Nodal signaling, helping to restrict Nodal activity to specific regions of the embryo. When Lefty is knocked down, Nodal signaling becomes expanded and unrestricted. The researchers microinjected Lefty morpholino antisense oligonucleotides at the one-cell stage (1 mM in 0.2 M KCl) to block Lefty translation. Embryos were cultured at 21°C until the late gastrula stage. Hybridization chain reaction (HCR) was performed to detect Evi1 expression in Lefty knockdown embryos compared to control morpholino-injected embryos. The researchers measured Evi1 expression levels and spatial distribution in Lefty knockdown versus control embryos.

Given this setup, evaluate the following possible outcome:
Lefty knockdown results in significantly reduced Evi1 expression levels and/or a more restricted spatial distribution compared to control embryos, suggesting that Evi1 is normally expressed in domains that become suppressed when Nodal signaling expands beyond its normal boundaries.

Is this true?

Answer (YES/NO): NO